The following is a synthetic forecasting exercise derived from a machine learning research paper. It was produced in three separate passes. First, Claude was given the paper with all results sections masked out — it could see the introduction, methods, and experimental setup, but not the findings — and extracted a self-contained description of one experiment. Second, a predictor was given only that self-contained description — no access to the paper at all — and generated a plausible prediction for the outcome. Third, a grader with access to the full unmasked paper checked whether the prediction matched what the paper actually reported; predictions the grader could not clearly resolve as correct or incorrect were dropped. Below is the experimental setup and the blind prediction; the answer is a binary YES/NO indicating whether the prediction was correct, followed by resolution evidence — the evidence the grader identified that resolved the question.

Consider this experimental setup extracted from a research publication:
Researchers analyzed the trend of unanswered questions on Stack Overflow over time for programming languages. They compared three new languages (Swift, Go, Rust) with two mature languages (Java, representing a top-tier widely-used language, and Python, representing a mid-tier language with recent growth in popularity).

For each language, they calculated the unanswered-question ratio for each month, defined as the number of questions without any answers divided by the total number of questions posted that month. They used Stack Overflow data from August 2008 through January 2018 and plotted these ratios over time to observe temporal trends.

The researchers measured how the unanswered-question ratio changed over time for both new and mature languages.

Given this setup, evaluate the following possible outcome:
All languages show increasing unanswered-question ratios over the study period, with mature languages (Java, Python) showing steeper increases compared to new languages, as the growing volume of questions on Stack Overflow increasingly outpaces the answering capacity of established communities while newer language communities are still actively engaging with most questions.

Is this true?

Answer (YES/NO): NO